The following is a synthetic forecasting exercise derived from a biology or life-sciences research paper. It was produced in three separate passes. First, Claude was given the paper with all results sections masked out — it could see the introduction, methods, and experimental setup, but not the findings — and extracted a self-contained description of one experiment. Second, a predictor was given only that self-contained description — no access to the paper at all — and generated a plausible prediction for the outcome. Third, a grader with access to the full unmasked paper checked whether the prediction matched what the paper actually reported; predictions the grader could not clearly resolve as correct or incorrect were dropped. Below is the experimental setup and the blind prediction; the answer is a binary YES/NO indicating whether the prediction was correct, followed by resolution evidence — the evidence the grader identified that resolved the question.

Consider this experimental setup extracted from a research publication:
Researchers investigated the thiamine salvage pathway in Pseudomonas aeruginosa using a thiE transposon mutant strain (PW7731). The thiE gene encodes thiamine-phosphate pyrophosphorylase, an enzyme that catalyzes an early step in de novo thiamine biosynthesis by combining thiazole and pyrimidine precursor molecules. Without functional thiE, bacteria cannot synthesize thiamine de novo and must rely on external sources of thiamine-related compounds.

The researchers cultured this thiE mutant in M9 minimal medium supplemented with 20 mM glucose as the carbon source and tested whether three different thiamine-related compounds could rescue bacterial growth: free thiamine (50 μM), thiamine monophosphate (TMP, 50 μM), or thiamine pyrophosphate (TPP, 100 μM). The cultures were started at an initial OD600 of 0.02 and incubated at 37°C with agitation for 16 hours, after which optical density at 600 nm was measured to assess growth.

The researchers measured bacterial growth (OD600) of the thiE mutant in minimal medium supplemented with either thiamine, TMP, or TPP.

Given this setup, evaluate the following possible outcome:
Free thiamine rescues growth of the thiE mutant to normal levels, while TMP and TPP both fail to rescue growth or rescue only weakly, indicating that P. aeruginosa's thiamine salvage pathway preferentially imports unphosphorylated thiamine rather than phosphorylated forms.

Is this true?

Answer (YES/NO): NO